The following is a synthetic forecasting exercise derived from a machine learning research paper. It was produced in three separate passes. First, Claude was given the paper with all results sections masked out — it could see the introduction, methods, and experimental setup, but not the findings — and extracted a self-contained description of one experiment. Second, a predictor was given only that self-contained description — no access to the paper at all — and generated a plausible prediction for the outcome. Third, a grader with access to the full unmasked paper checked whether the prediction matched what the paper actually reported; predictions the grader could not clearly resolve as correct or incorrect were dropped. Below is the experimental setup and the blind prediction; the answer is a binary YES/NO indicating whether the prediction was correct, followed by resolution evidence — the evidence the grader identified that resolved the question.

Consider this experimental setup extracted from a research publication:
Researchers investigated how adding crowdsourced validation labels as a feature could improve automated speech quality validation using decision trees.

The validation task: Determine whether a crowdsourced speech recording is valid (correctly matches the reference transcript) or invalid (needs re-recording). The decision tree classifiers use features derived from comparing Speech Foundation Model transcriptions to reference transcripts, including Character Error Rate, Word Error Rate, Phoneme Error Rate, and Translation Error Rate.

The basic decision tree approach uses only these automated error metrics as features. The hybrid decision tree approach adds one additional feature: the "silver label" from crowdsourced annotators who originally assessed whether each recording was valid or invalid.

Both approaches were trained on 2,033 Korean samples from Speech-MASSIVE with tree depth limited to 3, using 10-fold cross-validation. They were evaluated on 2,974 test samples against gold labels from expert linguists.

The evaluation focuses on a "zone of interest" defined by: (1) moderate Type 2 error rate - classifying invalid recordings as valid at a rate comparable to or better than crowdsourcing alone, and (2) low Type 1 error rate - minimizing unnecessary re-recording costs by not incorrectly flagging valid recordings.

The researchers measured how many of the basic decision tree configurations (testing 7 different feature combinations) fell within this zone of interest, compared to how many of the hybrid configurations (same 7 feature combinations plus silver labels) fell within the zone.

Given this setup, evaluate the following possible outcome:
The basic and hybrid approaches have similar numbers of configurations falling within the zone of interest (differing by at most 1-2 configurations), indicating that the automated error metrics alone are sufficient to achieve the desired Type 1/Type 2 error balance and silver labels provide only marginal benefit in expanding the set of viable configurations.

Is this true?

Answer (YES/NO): NO